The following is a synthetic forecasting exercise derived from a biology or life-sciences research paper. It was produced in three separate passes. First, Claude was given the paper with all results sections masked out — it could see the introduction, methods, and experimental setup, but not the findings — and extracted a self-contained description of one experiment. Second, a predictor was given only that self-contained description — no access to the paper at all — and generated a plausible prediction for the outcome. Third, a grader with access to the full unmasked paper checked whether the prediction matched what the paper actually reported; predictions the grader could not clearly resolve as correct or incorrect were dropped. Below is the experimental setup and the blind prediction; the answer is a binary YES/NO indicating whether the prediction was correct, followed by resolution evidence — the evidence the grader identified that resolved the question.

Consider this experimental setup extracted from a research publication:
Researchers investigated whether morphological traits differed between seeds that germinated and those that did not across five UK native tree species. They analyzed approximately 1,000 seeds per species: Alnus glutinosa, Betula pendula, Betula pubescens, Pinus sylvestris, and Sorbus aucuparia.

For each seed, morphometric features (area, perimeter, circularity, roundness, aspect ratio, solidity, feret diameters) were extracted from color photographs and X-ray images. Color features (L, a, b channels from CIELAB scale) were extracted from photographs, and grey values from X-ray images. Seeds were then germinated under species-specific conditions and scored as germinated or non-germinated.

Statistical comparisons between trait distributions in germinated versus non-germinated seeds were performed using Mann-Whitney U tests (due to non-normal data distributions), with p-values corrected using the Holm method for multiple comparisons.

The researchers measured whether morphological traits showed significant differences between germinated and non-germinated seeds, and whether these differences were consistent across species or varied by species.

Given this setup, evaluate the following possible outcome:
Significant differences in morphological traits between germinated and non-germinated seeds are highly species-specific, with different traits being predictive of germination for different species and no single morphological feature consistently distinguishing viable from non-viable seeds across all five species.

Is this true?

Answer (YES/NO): NO